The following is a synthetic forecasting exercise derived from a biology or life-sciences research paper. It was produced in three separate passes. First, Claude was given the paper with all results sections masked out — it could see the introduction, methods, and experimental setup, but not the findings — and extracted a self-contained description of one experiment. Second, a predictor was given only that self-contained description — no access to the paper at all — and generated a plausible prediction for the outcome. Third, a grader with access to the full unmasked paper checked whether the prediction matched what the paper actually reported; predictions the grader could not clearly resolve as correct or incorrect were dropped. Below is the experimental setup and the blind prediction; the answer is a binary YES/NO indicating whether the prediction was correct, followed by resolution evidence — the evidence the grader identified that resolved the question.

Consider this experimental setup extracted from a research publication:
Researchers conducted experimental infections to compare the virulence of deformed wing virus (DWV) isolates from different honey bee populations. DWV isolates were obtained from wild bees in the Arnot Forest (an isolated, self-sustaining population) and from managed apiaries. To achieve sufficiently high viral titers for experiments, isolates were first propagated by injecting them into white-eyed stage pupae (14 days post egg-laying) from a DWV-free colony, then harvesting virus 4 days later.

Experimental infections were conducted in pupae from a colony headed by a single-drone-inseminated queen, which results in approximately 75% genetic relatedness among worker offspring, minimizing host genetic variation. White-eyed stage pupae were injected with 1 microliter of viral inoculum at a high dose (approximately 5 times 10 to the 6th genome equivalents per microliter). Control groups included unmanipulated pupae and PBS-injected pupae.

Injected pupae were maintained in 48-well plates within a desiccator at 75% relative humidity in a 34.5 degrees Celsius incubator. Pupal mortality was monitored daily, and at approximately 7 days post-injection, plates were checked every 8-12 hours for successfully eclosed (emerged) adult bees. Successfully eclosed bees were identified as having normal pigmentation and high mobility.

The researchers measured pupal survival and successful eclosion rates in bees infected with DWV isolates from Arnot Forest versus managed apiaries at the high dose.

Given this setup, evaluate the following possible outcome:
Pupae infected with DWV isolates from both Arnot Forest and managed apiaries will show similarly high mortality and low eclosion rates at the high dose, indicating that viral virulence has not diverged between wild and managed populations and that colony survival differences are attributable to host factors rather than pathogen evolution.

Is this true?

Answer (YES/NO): NO